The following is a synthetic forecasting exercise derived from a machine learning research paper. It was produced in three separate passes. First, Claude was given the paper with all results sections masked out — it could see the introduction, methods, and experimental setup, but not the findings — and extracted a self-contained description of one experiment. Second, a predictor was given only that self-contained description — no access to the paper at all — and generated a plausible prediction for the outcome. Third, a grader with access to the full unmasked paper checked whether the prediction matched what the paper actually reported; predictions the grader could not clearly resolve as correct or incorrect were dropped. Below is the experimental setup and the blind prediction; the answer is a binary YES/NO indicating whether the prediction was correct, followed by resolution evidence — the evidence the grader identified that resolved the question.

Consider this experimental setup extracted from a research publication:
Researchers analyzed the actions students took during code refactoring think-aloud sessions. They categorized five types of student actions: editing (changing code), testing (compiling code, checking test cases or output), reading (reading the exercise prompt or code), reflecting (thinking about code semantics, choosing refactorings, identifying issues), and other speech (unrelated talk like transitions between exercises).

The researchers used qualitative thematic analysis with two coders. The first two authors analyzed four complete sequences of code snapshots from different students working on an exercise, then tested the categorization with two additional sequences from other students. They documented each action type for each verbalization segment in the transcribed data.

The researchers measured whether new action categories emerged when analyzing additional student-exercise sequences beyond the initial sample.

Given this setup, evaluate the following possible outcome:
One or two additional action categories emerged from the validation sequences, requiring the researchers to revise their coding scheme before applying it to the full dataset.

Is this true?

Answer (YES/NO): NO